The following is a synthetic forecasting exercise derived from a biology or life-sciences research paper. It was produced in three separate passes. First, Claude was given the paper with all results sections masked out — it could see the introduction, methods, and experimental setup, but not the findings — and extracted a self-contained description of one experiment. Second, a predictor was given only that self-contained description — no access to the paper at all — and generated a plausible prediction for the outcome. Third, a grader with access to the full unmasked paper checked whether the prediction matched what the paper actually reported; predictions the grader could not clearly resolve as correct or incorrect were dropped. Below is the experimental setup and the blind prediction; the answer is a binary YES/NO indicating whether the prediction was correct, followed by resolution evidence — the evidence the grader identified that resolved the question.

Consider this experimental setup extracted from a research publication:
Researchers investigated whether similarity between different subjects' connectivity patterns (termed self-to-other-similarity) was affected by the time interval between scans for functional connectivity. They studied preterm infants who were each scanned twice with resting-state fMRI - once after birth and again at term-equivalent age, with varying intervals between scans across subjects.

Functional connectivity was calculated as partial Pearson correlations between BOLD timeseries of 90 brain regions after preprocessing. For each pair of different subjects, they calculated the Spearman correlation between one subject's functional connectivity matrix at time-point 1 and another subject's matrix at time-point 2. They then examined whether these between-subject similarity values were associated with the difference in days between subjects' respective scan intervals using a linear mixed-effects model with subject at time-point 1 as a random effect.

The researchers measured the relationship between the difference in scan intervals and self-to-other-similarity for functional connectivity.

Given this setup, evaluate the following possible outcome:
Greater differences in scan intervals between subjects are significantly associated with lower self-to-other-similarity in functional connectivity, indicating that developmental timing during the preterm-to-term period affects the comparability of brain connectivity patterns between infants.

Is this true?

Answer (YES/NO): YES